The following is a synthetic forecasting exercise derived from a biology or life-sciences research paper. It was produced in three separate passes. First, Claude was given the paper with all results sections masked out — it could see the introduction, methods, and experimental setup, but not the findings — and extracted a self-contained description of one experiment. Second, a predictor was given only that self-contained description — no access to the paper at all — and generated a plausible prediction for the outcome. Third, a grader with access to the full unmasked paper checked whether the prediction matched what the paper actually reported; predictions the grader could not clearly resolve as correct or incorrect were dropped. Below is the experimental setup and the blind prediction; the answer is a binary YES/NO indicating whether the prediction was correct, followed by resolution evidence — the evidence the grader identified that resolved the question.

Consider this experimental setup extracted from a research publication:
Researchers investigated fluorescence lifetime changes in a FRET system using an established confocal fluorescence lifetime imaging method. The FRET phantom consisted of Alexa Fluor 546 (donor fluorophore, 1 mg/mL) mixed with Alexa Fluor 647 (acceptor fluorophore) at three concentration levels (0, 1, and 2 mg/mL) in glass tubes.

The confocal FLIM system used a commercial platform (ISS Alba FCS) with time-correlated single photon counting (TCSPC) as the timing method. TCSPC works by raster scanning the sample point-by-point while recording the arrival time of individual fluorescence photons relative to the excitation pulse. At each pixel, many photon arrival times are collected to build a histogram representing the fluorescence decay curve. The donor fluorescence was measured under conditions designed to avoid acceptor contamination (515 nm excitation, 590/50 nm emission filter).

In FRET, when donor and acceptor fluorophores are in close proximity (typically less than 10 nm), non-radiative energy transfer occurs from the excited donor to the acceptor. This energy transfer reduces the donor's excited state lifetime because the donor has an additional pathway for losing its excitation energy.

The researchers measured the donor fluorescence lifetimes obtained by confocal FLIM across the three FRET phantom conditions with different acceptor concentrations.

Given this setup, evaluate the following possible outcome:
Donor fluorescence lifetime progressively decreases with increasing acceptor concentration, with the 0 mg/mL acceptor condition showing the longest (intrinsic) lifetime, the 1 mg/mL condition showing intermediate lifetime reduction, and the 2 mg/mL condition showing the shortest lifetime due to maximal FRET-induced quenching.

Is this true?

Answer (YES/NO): YES